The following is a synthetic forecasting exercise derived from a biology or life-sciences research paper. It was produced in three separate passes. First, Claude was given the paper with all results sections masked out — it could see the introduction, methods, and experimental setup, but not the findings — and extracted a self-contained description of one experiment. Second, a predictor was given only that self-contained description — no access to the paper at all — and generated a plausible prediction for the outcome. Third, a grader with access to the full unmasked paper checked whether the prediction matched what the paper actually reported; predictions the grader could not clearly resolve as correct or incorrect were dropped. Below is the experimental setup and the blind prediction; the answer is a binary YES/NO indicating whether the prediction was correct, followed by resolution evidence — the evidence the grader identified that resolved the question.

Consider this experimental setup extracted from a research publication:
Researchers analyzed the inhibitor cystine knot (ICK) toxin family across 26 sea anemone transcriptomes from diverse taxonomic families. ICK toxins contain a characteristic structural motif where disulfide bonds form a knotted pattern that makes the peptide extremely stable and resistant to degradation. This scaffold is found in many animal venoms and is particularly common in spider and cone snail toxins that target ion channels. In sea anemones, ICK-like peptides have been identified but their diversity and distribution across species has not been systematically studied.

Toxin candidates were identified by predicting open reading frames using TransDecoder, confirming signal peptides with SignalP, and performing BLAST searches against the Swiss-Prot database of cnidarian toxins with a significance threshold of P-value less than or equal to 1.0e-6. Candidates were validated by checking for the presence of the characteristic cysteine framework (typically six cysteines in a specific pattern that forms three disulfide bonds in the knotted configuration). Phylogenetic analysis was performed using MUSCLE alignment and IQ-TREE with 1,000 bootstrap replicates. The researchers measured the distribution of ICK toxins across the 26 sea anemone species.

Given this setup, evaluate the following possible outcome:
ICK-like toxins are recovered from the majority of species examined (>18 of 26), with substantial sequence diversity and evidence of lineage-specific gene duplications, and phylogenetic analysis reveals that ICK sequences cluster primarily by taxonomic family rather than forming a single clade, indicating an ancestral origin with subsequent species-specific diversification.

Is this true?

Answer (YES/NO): NO